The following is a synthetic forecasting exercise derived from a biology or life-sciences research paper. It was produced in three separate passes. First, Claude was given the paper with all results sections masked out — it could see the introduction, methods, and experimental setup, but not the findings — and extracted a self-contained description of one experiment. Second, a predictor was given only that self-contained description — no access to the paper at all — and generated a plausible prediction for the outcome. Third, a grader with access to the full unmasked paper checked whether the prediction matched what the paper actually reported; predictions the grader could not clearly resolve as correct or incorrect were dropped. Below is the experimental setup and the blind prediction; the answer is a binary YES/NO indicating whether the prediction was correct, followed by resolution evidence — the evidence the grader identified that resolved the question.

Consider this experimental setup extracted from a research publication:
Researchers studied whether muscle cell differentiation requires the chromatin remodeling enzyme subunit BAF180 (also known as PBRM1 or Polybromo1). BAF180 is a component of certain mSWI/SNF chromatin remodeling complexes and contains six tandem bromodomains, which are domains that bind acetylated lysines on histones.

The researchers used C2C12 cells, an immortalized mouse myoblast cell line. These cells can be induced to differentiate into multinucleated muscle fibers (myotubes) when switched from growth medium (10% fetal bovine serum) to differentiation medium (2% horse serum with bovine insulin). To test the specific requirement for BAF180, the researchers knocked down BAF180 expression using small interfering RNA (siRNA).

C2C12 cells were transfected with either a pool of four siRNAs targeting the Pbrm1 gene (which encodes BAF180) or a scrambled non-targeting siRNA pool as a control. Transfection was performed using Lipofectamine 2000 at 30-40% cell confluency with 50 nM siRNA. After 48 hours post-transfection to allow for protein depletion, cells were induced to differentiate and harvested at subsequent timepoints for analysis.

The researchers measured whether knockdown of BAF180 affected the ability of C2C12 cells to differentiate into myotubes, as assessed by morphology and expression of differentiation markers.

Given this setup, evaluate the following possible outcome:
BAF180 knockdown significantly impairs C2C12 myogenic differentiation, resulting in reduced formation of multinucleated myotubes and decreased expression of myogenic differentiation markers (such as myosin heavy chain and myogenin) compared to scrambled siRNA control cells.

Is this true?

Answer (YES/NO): NO